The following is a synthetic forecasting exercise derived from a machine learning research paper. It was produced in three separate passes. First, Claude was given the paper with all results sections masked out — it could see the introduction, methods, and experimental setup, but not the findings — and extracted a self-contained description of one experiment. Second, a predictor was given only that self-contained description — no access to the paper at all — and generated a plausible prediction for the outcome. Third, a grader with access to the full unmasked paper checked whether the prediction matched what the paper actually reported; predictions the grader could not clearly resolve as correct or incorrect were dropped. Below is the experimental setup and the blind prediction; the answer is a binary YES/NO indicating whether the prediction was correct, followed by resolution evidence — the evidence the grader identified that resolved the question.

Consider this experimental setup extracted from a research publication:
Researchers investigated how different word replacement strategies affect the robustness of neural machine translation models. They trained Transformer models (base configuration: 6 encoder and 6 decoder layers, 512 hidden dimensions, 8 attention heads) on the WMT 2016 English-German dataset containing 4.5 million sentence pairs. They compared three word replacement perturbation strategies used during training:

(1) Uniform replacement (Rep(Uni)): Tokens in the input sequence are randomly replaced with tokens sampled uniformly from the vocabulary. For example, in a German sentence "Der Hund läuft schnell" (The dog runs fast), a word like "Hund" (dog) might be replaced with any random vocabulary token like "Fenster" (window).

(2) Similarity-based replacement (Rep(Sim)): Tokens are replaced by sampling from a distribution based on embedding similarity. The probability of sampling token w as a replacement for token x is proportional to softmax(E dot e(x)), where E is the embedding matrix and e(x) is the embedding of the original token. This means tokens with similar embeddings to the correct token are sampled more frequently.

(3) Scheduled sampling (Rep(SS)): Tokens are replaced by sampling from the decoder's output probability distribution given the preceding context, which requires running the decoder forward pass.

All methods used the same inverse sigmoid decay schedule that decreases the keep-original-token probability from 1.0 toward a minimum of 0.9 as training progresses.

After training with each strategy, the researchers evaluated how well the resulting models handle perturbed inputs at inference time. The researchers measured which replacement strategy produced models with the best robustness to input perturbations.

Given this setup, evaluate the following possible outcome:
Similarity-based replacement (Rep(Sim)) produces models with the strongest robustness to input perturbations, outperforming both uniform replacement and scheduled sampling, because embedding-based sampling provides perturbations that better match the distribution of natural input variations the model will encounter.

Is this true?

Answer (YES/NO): YES